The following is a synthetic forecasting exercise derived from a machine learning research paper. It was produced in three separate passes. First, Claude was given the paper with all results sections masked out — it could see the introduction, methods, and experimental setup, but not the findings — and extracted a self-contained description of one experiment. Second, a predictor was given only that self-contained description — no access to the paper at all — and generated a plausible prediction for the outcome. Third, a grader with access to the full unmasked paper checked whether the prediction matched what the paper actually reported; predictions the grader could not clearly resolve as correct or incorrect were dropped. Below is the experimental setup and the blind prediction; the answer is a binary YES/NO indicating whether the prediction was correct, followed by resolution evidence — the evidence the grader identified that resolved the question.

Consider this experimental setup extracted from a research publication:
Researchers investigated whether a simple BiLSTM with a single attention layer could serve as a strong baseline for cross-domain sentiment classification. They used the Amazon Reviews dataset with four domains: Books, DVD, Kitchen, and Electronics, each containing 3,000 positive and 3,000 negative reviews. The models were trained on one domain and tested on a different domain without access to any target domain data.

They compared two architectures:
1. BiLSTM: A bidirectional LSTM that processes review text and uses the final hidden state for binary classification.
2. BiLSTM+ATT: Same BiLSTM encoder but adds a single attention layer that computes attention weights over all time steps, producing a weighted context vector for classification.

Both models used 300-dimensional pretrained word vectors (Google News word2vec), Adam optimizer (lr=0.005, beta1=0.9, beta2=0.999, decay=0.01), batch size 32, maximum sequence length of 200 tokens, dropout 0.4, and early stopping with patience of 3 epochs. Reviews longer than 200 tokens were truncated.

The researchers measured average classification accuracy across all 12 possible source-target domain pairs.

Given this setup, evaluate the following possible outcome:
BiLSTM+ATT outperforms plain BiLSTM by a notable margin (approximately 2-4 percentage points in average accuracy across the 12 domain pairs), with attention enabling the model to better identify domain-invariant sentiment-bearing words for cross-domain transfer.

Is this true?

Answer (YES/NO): NO